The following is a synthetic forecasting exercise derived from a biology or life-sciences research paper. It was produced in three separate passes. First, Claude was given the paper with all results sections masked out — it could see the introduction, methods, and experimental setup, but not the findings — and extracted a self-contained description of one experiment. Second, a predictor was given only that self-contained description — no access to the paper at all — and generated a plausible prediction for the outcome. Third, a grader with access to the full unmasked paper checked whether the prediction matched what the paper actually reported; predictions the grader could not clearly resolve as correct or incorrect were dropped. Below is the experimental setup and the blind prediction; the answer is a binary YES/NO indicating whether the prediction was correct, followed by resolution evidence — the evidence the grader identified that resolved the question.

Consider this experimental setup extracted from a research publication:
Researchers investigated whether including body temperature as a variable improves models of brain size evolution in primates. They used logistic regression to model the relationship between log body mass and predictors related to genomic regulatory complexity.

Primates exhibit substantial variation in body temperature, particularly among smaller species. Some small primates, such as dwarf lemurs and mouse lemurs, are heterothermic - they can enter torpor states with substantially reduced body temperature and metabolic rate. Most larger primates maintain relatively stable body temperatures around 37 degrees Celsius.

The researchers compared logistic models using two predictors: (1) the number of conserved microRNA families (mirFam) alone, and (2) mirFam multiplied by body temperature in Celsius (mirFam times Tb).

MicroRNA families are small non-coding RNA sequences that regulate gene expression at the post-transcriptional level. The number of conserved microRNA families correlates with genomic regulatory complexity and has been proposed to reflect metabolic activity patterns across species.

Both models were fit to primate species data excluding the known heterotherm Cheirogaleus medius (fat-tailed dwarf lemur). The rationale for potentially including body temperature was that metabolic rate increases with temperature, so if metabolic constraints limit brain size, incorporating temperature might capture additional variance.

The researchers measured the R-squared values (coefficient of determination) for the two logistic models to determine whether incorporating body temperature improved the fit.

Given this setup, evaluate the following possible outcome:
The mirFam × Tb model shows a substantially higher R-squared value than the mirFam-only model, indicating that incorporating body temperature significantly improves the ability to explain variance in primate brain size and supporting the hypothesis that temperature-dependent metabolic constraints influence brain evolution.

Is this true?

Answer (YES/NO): NO